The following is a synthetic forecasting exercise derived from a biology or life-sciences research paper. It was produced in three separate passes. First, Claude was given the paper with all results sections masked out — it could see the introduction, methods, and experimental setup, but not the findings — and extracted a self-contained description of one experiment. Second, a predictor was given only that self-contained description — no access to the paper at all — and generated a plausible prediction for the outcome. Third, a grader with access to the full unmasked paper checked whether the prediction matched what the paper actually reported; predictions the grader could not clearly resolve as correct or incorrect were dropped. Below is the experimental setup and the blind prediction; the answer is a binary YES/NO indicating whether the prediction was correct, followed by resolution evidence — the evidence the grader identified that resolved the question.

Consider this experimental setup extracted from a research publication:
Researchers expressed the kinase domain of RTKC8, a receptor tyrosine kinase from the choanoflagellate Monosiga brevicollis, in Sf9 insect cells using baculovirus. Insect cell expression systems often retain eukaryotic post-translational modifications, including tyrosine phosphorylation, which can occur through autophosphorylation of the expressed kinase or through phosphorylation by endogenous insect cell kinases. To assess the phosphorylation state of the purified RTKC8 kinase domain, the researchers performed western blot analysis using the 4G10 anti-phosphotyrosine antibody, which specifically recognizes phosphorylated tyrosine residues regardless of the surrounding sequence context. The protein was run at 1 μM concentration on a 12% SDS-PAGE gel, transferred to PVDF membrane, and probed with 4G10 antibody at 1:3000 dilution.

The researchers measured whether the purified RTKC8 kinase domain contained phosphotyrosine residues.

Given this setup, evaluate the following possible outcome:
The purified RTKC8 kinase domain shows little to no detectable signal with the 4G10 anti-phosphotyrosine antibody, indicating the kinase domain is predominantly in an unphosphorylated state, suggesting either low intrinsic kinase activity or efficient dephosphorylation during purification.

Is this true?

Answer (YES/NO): NO